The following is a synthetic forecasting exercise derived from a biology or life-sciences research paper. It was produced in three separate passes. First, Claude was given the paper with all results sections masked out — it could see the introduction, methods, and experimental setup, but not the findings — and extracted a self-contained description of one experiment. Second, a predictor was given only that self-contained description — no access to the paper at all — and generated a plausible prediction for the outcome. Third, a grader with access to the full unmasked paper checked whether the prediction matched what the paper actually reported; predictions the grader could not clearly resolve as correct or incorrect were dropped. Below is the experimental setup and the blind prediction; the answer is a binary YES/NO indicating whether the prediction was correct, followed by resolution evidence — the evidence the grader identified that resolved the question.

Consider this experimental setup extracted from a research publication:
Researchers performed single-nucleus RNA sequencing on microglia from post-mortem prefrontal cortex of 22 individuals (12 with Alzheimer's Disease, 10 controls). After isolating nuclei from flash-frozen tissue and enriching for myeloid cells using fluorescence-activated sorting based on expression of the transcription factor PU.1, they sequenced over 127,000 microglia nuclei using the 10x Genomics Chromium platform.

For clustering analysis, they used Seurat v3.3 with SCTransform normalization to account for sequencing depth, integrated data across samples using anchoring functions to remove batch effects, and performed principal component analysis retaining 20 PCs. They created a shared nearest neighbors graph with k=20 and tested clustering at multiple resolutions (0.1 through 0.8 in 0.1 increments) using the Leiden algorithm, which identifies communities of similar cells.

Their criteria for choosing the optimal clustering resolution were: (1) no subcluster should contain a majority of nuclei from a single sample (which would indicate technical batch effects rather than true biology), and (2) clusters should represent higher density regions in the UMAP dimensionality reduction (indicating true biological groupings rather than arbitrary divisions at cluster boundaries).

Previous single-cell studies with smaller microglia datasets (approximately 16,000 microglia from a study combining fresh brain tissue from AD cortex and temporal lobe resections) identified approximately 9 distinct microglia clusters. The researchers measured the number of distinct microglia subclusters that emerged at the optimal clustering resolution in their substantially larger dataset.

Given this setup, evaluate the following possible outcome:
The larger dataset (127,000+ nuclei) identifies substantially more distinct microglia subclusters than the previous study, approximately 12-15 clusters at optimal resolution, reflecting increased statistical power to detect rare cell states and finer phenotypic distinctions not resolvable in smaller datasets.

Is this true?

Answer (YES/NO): NO